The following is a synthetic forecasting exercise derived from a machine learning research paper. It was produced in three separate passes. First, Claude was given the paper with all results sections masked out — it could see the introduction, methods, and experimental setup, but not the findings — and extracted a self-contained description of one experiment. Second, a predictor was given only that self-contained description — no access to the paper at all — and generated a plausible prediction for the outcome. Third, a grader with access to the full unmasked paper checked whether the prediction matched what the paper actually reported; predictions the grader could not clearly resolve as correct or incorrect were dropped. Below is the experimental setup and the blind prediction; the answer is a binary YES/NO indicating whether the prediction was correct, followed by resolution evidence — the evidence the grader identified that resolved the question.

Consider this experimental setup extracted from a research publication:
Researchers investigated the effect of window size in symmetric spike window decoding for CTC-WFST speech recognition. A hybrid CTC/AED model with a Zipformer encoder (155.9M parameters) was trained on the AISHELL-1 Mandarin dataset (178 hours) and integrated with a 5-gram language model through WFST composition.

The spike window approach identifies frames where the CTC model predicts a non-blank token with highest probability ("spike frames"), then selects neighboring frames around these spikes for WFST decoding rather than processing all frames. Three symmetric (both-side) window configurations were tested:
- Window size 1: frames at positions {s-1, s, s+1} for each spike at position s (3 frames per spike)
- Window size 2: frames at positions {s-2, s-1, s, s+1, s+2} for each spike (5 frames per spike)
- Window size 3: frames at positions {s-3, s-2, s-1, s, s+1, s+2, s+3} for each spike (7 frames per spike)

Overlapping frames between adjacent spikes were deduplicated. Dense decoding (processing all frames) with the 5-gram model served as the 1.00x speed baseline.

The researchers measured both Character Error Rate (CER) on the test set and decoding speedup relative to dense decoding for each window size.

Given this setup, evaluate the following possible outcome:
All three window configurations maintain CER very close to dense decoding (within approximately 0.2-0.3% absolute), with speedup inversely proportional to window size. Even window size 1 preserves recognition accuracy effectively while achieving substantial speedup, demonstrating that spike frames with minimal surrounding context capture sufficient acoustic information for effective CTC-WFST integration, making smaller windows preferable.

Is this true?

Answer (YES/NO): NO